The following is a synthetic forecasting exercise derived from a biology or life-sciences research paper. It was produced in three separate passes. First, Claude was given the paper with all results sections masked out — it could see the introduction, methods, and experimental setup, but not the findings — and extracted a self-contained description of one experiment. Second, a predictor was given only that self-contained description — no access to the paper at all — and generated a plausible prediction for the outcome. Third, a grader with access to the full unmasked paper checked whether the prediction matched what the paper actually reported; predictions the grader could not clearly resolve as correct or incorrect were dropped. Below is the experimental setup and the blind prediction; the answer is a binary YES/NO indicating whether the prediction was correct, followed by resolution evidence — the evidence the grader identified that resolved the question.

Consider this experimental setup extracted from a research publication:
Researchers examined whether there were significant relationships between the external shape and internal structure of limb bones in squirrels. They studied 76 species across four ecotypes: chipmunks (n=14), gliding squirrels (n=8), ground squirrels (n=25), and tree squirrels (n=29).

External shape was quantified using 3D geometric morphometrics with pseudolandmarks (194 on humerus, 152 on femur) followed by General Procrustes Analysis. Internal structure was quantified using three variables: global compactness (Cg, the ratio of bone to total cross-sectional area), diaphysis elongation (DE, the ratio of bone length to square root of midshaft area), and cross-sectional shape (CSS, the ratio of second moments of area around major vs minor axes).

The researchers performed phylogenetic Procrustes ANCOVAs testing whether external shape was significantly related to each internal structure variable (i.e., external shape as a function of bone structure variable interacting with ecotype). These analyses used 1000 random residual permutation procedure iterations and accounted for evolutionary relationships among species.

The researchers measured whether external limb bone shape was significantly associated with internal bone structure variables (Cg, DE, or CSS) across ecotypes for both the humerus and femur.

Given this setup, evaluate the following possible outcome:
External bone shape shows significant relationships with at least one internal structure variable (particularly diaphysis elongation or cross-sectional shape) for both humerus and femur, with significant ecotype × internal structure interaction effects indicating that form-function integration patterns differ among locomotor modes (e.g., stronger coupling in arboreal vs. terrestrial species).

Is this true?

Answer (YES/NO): NO